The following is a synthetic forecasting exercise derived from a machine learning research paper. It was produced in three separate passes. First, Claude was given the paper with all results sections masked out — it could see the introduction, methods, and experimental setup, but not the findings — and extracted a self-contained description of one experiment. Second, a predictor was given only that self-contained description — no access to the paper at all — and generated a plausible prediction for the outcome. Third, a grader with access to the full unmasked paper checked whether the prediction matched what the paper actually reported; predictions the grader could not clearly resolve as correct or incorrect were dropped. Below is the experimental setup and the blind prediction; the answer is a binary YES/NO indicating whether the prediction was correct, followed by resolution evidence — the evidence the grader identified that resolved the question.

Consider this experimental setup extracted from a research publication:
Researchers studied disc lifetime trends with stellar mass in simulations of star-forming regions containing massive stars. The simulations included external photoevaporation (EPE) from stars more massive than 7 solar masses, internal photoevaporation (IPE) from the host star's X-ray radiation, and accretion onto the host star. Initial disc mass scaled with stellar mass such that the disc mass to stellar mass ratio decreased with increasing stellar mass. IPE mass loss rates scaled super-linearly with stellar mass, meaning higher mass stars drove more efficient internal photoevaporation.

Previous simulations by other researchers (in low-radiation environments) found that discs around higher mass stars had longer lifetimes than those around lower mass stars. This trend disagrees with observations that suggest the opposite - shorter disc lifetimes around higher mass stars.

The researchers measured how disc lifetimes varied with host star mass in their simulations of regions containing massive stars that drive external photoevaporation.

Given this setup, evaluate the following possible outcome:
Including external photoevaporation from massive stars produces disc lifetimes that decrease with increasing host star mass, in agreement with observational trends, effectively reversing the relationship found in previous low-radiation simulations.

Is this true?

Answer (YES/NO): NO